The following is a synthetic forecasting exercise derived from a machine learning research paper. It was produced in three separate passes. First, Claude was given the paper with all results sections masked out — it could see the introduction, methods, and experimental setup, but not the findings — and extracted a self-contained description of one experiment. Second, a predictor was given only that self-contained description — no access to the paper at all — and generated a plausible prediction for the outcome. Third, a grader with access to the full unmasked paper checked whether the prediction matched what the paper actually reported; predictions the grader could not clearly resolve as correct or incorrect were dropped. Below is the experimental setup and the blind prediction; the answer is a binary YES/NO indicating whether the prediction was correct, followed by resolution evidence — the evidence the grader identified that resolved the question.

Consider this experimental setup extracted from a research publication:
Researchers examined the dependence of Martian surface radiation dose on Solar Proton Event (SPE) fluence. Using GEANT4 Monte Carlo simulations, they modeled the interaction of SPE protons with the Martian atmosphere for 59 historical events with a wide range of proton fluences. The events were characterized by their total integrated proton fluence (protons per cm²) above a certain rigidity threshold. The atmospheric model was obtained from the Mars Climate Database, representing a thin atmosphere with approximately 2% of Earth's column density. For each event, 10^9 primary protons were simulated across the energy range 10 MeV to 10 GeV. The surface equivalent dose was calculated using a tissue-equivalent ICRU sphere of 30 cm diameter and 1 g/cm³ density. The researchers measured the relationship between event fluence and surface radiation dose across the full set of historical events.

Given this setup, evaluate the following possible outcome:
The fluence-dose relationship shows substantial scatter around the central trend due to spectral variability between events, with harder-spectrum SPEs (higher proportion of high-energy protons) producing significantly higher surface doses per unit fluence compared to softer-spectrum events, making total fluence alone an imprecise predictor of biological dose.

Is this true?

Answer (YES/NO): YES